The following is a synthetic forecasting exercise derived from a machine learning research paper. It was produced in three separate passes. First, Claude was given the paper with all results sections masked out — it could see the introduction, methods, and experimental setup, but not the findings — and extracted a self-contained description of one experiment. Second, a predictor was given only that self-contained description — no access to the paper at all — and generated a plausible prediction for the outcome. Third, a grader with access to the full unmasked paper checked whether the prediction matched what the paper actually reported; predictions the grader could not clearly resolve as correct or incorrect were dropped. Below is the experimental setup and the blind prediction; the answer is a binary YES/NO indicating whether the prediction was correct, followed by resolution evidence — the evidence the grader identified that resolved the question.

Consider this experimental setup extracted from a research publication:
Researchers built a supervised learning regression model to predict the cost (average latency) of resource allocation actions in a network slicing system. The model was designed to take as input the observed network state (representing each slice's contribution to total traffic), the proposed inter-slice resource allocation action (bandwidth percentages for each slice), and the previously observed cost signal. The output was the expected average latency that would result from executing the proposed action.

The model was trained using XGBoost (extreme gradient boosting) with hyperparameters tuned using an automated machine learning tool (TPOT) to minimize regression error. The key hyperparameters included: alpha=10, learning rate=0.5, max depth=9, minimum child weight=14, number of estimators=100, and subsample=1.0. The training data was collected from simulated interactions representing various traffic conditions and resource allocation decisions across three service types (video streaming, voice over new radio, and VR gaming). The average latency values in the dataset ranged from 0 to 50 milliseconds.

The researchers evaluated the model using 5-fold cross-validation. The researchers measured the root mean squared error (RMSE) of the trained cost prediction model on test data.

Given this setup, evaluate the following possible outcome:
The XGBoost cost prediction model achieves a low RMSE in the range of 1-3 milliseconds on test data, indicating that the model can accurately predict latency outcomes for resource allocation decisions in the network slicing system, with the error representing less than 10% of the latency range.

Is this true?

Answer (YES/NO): NO